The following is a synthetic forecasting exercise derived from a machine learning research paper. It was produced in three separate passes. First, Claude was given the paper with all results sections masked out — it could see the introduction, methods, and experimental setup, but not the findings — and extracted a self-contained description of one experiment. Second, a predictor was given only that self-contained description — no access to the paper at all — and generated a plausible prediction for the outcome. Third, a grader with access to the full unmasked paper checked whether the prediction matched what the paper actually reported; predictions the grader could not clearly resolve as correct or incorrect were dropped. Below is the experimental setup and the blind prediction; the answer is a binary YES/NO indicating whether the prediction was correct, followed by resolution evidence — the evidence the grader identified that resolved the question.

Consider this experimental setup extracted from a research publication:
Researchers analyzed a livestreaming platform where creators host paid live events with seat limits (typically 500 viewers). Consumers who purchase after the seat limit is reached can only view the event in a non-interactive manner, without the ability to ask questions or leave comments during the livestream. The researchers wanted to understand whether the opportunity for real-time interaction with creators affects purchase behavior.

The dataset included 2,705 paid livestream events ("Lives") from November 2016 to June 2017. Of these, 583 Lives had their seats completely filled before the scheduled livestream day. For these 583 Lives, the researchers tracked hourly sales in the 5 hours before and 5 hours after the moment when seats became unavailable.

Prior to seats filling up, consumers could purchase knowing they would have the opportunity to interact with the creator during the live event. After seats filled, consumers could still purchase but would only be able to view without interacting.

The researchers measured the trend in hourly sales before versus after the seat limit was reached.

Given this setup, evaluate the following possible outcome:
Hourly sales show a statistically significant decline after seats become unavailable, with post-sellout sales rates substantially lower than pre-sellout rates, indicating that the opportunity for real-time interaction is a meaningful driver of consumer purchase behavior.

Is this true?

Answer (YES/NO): YES